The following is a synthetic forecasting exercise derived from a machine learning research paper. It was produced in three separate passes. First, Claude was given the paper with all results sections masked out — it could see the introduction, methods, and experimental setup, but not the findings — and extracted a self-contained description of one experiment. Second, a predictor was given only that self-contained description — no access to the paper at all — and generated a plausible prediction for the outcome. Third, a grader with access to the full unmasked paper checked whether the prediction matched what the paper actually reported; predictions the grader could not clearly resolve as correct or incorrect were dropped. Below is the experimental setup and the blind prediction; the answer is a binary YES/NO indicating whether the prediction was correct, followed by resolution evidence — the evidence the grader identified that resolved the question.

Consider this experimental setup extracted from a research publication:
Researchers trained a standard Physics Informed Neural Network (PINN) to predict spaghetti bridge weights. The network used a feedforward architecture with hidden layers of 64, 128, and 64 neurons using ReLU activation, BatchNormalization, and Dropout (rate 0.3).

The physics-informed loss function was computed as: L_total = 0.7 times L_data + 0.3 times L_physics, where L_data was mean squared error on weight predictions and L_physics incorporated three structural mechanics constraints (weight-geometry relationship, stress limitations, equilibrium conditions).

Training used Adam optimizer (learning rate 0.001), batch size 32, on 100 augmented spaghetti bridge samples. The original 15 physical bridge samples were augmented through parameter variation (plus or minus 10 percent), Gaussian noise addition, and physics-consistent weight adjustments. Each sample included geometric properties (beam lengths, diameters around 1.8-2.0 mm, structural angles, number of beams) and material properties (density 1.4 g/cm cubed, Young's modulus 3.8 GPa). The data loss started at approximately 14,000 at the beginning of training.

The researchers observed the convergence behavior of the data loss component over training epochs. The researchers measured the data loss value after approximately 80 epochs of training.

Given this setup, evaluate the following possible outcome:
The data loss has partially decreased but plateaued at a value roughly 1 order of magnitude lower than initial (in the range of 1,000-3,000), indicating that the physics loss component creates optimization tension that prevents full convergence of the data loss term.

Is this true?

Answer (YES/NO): NO